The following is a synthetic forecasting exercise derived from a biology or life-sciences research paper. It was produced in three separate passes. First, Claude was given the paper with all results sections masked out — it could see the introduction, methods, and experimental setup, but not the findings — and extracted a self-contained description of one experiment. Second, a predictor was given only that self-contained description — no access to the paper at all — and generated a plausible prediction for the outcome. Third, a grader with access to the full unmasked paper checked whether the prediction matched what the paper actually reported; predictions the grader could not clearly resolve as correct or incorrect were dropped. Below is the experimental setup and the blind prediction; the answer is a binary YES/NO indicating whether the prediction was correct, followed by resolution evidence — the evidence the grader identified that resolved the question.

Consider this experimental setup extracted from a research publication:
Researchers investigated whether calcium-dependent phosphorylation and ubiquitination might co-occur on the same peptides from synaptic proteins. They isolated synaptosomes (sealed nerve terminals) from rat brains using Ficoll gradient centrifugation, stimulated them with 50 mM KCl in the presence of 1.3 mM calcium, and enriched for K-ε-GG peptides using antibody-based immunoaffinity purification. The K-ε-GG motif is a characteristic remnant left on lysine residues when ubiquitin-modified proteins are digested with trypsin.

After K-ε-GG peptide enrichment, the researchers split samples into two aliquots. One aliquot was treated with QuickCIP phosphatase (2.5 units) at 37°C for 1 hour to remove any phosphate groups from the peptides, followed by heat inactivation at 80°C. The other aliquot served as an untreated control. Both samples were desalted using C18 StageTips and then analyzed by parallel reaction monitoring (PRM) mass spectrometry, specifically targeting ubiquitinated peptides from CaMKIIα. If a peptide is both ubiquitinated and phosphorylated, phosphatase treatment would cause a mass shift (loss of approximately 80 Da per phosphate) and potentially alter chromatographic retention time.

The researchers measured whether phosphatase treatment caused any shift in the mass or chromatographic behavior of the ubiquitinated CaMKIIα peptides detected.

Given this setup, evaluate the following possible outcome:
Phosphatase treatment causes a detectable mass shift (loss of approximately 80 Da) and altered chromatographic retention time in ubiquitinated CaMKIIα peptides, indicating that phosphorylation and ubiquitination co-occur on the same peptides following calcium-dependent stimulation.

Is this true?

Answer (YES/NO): YES